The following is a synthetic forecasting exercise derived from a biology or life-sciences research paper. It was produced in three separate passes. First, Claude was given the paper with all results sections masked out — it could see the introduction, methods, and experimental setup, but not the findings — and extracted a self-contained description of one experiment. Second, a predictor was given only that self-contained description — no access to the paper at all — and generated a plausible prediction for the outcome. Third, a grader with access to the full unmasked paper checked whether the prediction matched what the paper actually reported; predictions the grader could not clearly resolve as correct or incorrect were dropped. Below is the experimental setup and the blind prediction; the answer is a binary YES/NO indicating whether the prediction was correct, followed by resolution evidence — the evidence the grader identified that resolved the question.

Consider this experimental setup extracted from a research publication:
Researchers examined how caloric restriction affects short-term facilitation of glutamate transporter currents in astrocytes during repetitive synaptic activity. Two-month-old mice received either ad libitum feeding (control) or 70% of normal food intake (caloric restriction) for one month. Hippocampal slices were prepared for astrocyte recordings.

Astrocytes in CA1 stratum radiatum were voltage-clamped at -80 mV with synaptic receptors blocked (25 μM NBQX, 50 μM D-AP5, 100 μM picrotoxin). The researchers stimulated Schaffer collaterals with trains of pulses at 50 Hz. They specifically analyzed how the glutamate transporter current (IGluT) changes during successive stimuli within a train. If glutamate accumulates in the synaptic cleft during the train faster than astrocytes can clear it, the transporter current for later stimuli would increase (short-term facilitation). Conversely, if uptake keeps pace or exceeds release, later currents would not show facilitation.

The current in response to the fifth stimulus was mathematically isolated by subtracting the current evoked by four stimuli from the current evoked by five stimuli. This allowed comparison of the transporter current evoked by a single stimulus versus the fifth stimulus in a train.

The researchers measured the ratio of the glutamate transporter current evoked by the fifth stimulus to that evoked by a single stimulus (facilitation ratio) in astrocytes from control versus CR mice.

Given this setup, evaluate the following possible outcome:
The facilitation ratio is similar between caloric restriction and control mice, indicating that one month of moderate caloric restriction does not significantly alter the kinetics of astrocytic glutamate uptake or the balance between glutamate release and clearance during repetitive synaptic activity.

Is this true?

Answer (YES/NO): NO